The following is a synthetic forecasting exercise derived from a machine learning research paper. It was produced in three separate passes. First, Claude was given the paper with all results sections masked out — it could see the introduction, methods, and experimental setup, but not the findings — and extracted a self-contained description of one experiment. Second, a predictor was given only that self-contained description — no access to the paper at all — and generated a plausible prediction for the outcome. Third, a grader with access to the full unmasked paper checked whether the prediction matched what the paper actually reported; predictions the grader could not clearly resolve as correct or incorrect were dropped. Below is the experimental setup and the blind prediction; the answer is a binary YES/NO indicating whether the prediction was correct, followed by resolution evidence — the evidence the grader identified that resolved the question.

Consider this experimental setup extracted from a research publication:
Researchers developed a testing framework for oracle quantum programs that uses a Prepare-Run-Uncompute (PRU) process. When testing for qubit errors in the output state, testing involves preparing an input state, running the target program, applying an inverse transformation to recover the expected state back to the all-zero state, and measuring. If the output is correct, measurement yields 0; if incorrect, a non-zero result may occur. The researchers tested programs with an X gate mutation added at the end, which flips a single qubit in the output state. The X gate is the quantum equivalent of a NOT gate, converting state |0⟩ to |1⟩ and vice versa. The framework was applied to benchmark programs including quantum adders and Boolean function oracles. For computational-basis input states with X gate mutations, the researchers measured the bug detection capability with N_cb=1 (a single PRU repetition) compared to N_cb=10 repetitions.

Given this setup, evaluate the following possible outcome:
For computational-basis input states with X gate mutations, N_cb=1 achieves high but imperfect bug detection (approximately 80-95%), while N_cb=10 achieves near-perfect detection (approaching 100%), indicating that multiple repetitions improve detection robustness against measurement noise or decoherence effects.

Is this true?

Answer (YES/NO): NO